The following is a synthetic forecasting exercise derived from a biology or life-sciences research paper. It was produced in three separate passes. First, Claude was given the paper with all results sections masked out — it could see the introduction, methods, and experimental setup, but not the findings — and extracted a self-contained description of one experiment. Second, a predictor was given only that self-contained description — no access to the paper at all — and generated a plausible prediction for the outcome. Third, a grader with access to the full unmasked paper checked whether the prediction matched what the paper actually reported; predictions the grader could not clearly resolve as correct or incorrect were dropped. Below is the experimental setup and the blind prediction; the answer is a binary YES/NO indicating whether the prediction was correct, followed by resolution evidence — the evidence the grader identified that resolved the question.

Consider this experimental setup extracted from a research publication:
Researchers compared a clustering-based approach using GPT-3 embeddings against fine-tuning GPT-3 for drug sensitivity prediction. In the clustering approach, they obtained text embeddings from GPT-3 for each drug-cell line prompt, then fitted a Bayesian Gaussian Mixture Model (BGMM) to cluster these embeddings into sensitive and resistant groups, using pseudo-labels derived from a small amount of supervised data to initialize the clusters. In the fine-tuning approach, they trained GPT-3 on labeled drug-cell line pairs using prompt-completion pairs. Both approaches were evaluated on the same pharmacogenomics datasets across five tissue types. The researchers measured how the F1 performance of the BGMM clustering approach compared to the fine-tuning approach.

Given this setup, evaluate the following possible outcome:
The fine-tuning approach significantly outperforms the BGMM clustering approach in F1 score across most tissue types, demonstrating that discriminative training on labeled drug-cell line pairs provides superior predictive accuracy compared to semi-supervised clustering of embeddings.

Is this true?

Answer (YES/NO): NO